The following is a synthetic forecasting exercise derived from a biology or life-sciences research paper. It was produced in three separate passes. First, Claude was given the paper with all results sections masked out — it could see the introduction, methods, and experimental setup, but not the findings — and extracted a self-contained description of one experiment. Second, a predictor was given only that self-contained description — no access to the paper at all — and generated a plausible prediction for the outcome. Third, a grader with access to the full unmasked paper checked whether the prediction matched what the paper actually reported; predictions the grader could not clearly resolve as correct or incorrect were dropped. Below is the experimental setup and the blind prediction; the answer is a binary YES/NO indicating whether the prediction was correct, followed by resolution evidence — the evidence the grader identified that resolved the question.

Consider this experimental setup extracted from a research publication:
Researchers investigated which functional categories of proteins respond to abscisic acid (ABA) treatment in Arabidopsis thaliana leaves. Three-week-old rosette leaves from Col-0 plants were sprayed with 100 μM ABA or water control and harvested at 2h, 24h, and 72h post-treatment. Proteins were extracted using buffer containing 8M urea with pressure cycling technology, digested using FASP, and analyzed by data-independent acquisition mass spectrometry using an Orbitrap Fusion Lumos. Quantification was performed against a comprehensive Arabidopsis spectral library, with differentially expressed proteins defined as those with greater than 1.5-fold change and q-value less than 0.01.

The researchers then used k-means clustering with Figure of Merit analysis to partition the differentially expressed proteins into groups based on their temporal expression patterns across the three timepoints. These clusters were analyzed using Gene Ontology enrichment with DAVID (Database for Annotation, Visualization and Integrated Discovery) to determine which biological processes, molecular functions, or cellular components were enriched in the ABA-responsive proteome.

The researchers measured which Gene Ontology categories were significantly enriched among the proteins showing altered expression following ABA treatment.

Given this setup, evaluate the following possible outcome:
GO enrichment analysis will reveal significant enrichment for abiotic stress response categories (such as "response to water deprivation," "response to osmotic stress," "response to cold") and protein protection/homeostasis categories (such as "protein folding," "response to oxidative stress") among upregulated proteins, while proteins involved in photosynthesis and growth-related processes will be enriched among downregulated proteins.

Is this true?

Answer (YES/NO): NO